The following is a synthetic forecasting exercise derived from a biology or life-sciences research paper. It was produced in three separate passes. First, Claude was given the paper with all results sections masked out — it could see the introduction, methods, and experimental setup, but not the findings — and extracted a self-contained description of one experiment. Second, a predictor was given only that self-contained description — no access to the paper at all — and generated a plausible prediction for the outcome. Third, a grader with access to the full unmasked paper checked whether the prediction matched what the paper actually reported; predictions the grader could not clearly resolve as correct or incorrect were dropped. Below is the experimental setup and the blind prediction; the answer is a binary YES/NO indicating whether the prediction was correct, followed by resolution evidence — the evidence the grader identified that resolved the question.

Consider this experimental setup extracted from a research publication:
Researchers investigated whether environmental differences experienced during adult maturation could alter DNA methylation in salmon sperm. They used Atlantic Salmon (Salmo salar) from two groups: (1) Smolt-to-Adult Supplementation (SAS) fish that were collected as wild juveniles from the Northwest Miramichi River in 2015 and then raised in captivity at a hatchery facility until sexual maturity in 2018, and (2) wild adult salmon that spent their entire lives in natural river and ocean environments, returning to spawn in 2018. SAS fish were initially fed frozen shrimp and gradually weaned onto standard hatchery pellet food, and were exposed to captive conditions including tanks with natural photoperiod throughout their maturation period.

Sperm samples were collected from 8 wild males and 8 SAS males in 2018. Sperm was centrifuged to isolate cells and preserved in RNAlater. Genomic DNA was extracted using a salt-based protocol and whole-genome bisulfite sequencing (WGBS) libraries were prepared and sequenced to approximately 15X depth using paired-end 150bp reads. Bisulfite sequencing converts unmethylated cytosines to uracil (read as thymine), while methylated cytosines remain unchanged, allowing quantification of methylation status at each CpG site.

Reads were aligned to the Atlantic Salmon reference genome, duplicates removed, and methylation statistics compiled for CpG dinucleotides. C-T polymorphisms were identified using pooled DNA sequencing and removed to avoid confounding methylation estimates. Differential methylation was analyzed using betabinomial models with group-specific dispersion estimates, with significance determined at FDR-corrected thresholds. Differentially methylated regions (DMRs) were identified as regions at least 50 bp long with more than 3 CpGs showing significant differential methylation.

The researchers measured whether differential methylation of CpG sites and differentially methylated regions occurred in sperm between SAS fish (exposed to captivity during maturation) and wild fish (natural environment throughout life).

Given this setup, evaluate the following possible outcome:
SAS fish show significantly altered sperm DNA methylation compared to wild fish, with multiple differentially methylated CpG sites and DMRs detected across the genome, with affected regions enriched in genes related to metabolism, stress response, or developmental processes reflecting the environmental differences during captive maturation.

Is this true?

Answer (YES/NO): YES